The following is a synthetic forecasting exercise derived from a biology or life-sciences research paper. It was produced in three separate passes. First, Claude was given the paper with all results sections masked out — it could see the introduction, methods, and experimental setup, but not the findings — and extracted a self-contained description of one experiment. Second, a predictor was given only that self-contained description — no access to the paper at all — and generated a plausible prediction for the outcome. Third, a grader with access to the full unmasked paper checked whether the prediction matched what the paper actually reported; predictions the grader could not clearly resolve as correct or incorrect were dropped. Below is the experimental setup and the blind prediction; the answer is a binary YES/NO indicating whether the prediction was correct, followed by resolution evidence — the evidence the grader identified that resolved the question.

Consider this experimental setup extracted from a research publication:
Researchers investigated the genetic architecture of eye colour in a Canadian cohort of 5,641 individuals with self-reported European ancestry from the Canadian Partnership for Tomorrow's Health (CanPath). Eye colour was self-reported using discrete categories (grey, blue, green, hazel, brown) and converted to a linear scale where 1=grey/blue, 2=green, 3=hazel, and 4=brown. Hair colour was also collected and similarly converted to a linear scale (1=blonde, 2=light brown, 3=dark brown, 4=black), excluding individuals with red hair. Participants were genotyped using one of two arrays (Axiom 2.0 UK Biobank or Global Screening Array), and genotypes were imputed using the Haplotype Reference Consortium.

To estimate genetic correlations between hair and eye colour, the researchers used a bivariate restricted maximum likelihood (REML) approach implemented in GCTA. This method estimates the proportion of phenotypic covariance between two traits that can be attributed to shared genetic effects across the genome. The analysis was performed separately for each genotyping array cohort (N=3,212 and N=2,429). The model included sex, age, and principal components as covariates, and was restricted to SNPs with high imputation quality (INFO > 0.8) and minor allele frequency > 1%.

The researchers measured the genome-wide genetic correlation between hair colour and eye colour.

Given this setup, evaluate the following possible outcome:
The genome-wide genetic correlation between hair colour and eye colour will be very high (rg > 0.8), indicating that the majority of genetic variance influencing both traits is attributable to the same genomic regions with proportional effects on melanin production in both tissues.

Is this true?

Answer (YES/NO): NO